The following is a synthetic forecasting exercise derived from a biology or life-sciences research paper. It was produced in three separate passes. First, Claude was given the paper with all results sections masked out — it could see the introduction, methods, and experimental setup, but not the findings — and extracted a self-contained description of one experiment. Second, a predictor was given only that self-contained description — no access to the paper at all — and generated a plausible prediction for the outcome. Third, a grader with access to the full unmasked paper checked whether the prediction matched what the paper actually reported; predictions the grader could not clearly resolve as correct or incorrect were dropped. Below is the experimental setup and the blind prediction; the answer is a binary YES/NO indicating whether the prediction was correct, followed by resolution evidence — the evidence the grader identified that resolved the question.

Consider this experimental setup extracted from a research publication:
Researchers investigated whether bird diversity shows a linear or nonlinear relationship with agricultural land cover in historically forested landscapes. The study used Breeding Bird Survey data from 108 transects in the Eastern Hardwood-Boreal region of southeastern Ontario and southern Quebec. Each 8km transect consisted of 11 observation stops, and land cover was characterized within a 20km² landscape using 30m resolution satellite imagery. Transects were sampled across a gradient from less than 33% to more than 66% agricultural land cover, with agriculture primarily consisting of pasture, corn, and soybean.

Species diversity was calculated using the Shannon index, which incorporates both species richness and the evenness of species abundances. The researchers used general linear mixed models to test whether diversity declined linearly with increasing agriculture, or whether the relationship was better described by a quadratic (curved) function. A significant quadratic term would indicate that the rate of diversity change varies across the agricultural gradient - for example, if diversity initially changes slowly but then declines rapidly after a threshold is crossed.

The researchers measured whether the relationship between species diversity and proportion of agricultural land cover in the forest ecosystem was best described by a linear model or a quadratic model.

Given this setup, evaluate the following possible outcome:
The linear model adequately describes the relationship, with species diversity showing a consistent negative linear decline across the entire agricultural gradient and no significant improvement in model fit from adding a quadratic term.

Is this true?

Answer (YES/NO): NO